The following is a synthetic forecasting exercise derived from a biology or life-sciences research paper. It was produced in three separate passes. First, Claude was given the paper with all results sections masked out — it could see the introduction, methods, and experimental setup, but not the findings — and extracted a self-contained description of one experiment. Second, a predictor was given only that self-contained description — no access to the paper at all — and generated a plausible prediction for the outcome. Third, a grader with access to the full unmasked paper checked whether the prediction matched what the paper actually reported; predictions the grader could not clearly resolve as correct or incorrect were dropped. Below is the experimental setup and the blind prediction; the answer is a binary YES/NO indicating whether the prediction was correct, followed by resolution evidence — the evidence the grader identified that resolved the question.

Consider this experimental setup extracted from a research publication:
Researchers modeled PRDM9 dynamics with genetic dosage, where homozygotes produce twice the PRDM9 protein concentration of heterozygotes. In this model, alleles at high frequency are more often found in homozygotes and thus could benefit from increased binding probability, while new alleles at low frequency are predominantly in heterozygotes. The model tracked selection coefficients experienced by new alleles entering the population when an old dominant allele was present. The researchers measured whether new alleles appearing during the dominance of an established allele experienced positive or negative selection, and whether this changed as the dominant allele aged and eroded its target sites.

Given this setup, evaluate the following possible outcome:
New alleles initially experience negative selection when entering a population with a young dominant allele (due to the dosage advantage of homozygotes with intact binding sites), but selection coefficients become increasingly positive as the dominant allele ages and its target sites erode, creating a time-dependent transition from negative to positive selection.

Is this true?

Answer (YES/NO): YES